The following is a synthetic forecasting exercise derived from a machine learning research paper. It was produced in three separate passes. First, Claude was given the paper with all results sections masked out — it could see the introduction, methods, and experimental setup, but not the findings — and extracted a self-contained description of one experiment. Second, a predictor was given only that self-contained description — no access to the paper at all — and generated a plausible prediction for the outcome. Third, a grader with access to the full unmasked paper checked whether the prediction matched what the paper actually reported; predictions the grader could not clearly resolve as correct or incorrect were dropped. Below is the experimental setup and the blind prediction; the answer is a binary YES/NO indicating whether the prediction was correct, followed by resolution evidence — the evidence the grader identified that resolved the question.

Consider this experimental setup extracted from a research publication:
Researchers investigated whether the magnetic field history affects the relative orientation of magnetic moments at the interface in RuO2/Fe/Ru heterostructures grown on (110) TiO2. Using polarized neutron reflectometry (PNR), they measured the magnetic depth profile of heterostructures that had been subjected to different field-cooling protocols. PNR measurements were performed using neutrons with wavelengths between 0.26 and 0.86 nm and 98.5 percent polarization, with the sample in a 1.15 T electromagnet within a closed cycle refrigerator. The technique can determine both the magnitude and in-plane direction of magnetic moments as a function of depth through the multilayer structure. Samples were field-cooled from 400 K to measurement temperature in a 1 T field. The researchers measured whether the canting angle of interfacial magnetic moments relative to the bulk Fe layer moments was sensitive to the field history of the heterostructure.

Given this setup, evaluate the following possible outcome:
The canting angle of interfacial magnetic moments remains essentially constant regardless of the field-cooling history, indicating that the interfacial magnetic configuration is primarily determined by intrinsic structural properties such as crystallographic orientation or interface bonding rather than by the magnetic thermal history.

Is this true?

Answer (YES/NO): NO